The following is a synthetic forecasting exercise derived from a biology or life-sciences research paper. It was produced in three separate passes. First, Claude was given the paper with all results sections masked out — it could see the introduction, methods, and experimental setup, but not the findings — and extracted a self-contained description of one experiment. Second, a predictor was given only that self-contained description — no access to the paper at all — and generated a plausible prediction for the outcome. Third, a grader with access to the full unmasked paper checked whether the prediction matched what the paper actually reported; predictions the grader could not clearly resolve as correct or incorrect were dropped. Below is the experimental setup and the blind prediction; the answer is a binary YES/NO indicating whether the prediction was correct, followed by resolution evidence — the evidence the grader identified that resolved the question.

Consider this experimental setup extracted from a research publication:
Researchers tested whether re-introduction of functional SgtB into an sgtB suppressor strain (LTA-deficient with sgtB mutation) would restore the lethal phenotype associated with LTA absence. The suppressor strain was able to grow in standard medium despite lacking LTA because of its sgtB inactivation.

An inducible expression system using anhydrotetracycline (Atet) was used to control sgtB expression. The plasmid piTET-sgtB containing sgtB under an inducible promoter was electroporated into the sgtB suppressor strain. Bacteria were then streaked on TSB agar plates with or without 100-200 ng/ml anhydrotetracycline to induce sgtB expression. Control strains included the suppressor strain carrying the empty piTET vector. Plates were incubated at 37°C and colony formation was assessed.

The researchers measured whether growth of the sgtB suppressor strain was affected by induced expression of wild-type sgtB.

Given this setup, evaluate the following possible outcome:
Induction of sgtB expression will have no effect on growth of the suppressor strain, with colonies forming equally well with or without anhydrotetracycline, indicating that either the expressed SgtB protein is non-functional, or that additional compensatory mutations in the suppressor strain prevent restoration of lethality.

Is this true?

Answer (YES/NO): NO